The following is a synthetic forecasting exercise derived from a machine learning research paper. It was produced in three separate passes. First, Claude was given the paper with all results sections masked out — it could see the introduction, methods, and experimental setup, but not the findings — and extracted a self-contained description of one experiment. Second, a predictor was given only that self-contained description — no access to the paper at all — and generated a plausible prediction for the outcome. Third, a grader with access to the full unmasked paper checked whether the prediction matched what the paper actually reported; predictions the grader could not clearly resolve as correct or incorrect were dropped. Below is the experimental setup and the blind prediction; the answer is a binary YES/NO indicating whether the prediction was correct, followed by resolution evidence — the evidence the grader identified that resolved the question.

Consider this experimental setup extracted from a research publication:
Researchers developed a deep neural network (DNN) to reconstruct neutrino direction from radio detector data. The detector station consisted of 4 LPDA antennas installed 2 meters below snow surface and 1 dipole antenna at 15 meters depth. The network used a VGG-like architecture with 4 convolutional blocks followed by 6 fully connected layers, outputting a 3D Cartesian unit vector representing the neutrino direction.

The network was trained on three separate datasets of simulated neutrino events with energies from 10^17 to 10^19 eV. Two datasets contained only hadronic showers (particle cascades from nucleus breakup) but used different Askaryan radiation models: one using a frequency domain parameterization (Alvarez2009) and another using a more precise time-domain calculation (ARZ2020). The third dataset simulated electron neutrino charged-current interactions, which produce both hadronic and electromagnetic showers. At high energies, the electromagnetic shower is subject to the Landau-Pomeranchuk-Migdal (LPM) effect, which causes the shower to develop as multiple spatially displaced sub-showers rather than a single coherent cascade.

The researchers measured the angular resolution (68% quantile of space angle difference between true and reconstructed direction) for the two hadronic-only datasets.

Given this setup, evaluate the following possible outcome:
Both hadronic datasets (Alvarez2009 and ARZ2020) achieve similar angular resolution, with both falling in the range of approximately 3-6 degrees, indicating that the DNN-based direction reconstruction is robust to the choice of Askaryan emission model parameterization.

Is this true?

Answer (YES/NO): NO